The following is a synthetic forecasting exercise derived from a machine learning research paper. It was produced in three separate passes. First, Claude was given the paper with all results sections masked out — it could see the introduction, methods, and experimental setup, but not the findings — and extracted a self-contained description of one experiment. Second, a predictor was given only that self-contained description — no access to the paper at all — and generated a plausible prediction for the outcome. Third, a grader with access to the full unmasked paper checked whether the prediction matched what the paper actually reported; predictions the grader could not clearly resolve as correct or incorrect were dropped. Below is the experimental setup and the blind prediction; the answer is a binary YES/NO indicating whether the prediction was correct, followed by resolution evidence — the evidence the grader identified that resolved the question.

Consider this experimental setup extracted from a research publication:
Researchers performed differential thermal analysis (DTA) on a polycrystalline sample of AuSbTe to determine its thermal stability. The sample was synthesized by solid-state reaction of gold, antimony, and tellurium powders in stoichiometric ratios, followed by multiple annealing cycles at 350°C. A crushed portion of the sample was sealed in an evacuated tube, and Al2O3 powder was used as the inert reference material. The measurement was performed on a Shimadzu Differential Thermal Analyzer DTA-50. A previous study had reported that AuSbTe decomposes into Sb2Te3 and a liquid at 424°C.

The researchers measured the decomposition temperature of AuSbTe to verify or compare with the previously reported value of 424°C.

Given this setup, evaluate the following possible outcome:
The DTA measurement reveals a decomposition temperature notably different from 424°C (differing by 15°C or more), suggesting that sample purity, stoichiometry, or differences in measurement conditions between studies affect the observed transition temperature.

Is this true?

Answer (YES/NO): NO